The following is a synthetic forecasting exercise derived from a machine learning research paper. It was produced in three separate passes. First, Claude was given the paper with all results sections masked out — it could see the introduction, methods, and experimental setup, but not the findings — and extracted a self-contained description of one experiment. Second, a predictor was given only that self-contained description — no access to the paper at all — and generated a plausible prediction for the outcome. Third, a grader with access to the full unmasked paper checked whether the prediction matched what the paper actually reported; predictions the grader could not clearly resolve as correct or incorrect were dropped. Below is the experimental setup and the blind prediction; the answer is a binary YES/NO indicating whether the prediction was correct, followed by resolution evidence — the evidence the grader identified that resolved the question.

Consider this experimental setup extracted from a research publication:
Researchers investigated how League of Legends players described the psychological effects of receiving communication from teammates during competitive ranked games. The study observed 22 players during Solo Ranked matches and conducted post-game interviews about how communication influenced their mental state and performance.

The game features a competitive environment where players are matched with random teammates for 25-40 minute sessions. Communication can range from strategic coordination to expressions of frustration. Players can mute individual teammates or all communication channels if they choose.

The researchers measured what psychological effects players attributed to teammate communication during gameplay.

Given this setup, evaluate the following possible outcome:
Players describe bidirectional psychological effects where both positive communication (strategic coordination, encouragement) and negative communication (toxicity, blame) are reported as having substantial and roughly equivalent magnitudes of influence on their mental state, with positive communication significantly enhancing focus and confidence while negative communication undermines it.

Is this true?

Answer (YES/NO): NO